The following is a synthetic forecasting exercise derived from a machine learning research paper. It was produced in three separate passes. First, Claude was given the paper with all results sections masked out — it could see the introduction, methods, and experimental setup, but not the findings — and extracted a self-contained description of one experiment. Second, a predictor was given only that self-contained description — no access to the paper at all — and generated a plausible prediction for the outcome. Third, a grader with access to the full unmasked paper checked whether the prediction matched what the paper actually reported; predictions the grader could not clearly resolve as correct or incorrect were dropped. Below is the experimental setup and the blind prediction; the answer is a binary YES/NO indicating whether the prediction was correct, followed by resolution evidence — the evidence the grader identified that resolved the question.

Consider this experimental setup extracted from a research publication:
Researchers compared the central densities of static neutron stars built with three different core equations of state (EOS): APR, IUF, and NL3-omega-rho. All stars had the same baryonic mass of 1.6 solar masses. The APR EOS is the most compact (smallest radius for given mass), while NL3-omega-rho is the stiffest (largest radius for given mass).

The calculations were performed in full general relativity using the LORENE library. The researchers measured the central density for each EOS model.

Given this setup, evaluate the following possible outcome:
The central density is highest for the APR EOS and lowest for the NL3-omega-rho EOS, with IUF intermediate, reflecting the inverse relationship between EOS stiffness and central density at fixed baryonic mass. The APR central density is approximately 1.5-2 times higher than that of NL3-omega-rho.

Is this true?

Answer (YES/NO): YES